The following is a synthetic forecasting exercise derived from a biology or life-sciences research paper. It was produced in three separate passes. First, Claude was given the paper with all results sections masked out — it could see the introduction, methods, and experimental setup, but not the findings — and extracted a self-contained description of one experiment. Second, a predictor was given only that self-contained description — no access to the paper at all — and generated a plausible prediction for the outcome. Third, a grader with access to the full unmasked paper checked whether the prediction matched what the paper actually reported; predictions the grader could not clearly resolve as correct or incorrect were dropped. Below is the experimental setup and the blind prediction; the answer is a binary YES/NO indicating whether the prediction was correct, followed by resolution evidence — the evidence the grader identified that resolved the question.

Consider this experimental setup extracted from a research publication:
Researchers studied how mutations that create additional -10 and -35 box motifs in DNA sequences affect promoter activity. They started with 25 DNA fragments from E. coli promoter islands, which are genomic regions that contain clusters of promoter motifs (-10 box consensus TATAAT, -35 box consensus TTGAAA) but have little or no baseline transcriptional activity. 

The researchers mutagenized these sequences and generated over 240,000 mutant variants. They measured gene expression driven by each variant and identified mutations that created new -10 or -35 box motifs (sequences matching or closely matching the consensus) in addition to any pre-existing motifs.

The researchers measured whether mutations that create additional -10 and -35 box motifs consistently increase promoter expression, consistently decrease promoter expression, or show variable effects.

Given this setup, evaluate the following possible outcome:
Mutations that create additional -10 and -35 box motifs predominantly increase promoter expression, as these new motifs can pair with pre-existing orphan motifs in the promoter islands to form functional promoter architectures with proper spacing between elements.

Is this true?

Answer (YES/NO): NO